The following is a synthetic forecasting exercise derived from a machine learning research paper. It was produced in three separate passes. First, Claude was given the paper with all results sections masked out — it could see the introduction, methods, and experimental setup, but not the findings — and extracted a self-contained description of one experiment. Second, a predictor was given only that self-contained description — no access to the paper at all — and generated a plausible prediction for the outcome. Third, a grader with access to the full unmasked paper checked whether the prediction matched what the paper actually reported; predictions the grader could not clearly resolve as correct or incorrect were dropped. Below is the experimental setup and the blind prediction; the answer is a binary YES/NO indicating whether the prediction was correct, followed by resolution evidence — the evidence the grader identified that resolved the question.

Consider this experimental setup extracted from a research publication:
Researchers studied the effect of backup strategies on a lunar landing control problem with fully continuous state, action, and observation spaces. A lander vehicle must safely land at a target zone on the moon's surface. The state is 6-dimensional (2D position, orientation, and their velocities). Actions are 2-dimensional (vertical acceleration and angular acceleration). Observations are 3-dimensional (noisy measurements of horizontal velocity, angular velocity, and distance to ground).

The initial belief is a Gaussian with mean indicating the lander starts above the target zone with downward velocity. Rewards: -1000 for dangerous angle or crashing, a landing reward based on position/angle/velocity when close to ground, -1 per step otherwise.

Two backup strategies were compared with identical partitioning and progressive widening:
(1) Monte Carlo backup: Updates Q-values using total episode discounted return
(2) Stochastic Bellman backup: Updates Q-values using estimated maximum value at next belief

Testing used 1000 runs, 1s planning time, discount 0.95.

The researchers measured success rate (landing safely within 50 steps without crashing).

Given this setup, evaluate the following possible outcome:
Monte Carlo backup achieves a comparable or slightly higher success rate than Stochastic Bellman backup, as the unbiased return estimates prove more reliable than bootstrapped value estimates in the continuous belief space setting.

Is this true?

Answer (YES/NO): NO